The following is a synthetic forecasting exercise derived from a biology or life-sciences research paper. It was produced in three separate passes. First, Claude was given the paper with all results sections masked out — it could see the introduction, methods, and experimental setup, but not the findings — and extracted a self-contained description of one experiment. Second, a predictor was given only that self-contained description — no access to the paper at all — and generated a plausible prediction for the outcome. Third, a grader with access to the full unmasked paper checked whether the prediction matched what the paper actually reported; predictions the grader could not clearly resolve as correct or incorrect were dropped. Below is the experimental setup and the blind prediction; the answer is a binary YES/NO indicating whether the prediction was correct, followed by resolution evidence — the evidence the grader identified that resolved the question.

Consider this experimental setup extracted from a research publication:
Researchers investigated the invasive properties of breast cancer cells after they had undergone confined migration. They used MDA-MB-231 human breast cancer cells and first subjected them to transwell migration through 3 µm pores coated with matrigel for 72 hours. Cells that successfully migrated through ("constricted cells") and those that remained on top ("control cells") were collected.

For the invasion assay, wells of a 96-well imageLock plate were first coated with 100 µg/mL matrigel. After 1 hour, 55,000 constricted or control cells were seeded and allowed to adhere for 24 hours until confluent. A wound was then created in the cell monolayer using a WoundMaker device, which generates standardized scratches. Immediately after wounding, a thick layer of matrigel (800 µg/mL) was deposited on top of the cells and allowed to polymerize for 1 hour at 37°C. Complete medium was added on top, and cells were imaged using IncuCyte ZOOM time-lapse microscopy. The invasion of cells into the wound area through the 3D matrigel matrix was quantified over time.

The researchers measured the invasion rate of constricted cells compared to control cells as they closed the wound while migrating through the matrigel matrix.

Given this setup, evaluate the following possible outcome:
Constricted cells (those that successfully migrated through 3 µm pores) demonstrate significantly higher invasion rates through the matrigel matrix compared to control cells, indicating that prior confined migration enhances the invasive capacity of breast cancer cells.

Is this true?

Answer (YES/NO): NO